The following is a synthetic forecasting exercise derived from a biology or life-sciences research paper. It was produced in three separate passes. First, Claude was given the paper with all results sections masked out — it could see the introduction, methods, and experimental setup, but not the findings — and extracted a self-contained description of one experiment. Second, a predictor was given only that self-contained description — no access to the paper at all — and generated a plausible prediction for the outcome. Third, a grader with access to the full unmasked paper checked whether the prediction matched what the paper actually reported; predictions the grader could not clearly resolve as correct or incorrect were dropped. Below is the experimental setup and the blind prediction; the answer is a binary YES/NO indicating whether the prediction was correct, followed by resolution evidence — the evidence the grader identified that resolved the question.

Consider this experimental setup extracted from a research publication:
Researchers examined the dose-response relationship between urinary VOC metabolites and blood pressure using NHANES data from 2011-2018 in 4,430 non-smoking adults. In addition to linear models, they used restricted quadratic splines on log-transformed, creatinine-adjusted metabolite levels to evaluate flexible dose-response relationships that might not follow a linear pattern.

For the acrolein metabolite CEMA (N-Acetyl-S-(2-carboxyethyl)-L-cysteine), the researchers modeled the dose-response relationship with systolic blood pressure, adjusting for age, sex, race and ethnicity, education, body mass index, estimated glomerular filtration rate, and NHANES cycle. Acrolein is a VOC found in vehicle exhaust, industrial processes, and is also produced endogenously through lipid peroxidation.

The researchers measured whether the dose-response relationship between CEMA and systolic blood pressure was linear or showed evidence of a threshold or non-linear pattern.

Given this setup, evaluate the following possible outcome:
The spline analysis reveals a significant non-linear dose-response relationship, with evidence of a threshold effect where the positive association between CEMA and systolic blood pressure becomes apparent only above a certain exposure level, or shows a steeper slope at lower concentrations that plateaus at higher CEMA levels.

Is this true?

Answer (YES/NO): YES